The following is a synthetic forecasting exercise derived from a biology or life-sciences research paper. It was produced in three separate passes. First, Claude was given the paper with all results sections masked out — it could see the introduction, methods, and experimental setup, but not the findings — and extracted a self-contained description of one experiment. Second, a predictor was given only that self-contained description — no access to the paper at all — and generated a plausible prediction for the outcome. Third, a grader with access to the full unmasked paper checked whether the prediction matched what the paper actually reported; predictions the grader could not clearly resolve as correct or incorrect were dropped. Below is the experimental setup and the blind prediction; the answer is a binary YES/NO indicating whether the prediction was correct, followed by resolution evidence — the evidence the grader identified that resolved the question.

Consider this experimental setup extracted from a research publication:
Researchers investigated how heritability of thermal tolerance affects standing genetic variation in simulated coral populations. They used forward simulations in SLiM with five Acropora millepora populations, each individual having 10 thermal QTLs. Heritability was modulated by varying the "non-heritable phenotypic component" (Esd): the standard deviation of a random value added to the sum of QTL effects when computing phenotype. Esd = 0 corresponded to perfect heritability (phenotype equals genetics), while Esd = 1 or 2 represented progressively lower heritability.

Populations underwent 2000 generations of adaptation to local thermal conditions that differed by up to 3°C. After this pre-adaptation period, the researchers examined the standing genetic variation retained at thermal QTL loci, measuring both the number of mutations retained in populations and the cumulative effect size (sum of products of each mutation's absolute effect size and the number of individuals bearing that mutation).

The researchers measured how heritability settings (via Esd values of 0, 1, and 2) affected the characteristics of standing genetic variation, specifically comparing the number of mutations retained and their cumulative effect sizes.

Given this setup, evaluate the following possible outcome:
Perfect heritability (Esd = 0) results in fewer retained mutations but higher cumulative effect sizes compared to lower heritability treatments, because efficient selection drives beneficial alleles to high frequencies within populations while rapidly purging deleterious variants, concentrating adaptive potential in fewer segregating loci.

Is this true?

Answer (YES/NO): NO